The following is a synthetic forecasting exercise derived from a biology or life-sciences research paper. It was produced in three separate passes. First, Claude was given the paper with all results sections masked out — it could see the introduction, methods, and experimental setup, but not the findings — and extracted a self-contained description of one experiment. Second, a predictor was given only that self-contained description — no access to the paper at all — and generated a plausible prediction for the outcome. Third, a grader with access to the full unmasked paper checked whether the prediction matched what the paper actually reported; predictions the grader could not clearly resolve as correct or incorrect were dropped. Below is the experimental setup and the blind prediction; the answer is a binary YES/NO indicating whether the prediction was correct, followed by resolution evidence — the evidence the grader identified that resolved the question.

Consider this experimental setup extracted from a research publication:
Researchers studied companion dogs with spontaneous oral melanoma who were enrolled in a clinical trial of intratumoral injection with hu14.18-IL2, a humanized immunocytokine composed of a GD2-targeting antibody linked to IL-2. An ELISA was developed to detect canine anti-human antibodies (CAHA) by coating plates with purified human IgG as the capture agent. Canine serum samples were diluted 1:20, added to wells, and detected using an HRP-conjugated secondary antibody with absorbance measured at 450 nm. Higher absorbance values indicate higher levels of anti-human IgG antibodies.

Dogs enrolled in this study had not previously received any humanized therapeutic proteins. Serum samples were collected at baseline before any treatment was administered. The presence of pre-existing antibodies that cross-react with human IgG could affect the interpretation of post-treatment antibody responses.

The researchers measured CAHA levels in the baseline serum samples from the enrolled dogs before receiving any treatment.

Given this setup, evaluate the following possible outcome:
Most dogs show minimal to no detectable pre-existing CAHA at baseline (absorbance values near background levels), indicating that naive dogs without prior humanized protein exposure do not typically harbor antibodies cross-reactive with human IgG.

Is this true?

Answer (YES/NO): YES